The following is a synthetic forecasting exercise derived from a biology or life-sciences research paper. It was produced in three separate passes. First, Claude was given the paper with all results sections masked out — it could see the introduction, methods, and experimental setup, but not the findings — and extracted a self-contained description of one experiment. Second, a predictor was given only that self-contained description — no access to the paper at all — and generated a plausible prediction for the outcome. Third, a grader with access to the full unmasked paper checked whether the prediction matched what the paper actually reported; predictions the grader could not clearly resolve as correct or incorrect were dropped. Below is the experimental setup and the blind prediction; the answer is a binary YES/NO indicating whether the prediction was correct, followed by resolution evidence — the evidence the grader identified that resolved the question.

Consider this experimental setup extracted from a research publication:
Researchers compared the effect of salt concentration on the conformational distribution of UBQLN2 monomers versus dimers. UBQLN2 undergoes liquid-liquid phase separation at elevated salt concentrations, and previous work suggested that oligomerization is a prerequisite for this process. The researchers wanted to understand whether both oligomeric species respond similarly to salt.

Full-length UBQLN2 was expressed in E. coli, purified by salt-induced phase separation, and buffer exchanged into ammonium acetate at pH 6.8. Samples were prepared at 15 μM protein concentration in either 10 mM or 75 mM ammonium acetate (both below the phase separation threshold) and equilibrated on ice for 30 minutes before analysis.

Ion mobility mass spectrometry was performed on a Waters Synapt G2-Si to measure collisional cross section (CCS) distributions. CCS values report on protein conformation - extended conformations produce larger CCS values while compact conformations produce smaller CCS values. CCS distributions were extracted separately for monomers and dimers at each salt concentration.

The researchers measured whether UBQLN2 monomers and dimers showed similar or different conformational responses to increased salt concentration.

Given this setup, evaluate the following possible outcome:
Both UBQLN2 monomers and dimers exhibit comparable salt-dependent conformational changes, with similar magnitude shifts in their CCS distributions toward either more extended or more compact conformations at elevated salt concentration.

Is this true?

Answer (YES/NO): NO